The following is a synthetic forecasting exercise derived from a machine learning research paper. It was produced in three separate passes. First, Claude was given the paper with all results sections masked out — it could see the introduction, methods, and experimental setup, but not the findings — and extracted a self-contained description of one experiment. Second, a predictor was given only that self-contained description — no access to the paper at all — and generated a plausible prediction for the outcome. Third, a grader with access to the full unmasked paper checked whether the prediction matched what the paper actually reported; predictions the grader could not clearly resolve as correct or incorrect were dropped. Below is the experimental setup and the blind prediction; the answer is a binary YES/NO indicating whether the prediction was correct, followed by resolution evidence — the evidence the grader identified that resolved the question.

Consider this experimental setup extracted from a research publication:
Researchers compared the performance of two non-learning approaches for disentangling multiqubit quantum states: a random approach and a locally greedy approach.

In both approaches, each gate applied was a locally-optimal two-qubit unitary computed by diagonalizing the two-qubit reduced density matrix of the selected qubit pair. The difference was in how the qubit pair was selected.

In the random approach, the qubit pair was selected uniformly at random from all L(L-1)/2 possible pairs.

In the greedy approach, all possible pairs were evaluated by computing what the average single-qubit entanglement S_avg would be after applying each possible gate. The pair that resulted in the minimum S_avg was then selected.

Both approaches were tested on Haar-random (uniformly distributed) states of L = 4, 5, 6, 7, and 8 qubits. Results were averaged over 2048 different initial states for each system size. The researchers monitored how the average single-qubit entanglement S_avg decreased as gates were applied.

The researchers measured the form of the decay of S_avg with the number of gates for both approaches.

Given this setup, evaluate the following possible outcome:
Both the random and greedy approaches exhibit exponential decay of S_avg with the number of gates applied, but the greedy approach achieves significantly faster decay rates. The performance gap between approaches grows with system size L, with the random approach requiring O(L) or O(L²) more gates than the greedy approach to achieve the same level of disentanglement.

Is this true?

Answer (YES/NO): NO